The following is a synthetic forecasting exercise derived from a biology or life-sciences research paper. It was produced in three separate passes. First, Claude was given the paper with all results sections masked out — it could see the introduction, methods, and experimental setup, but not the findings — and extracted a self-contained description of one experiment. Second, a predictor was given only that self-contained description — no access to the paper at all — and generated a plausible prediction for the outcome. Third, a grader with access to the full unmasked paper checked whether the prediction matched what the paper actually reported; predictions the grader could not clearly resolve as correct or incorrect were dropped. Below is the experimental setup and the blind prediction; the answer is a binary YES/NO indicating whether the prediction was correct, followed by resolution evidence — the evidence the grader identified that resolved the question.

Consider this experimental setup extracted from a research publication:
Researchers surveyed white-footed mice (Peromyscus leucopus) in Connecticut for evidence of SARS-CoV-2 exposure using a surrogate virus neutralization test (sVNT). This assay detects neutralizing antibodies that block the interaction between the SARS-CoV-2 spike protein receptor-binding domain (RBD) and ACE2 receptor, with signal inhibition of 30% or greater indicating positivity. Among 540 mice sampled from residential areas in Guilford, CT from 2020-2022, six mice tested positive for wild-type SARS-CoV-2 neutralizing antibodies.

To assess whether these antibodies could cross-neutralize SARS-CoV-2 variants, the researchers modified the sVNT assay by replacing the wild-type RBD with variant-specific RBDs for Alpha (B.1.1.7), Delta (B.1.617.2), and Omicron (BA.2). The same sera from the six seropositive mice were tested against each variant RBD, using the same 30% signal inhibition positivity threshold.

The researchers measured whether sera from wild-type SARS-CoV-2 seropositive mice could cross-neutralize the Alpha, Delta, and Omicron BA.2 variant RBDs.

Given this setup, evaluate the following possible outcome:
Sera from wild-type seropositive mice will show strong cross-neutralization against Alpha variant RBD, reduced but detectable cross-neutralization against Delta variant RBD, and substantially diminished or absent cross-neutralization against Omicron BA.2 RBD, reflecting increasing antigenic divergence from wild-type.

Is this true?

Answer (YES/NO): NO